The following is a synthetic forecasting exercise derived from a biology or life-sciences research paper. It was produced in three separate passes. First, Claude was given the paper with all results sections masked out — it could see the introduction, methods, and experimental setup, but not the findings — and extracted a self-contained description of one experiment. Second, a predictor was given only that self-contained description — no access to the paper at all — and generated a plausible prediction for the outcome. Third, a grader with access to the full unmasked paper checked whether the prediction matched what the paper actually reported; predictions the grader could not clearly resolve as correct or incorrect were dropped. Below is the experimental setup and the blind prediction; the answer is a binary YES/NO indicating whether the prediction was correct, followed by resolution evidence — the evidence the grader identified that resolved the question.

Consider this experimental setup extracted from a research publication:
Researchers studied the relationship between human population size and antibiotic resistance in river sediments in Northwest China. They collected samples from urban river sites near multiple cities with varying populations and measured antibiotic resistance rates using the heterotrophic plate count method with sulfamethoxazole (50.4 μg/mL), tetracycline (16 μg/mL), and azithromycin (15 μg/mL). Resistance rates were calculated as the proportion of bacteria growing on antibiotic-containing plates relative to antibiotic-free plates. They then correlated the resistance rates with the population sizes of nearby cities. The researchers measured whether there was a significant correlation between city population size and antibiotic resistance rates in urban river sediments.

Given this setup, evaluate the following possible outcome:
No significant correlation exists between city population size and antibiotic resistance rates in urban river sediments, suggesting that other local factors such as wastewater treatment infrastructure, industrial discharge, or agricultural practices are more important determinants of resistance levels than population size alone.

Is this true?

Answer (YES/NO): NO